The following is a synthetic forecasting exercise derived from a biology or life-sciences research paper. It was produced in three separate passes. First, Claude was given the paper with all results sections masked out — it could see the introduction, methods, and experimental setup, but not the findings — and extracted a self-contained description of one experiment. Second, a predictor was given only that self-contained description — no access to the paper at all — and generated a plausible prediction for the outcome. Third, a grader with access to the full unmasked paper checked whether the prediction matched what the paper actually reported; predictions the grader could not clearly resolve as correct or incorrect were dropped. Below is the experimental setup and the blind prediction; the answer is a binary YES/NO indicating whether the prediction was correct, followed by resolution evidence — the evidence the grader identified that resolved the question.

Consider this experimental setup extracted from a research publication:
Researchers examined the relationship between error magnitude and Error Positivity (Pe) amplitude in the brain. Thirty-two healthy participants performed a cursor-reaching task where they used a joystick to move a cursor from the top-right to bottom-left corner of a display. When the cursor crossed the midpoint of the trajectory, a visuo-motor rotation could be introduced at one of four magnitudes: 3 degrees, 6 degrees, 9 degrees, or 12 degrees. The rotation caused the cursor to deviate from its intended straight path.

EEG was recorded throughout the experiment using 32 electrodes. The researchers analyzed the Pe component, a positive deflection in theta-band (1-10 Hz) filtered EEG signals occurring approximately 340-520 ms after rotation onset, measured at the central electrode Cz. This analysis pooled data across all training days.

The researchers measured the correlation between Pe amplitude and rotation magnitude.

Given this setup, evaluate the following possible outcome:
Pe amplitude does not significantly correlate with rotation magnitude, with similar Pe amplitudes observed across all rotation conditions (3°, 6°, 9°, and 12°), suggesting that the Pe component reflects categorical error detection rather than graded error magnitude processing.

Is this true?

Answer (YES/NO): NO